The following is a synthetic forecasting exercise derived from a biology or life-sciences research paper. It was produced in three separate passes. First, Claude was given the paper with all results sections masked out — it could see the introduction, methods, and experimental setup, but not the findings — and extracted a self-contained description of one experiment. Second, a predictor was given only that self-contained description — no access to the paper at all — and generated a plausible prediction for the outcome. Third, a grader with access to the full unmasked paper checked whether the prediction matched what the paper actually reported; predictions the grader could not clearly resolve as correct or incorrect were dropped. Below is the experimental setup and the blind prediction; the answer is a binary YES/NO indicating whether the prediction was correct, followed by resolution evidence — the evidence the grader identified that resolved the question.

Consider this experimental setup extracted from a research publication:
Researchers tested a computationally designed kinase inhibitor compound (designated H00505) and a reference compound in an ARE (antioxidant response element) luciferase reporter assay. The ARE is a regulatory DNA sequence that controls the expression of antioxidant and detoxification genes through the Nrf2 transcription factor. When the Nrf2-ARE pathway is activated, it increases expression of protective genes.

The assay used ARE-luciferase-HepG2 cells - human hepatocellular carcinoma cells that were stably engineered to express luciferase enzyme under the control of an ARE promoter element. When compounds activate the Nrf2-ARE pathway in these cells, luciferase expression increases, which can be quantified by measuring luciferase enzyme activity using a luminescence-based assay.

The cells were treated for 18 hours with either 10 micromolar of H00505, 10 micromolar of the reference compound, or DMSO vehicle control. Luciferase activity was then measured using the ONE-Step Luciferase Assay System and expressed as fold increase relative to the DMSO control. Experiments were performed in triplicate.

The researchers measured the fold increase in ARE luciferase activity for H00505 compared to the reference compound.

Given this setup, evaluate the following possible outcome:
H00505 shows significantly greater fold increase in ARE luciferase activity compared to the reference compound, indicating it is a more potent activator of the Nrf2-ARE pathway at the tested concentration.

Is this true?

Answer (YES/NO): YES